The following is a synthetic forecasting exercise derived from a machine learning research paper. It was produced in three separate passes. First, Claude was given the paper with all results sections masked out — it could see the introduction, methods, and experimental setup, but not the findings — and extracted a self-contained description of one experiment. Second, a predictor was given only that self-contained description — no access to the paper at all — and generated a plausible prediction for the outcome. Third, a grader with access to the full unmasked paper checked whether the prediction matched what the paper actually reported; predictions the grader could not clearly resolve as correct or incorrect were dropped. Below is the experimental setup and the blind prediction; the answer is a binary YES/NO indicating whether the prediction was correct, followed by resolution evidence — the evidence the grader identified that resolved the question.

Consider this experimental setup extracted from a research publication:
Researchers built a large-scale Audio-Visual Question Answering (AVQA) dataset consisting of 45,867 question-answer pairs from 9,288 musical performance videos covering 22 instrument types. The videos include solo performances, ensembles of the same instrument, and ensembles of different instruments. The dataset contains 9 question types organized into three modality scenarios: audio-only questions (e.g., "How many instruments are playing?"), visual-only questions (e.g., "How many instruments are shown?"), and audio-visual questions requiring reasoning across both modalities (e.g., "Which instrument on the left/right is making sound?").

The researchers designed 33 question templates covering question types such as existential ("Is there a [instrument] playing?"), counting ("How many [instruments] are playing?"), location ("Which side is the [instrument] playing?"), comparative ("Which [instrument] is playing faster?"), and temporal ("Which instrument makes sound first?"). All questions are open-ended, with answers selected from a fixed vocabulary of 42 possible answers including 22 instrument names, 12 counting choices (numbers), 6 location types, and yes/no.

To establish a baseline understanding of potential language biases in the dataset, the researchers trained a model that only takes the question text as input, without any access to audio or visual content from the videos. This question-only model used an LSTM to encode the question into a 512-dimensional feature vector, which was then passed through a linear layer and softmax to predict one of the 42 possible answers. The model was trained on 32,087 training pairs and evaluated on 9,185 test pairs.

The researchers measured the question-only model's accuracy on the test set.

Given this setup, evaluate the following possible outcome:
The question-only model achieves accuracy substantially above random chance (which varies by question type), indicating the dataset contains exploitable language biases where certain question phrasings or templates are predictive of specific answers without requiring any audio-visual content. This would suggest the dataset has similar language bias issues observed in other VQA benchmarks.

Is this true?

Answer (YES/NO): YES